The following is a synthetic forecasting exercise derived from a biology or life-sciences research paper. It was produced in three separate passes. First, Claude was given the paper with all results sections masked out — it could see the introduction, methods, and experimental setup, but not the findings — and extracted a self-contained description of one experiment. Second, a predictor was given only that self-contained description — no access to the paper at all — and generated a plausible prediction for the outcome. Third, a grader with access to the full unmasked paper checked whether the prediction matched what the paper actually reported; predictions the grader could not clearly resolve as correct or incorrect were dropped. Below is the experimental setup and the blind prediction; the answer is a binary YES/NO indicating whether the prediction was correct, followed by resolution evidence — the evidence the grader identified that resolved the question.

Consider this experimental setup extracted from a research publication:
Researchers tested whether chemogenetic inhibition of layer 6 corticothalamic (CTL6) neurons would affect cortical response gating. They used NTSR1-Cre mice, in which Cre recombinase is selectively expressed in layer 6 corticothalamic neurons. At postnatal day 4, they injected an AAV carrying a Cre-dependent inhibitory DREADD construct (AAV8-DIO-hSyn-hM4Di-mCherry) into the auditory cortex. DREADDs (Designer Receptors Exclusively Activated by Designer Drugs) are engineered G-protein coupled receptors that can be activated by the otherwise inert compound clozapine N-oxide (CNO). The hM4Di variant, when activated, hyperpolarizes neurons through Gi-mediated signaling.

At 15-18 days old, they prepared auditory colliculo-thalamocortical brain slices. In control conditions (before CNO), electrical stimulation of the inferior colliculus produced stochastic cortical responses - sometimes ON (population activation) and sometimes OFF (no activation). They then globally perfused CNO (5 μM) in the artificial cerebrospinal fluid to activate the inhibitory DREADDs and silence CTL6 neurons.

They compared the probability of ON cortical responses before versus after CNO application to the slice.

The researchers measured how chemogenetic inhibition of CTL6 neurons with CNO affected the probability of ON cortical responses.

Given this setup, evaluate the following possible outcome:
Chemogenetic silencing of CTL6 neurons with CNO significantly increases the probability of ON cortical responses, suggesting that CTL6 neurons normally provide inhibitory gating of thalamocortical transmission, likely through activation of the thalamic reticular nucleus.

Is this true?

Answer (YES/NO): YES